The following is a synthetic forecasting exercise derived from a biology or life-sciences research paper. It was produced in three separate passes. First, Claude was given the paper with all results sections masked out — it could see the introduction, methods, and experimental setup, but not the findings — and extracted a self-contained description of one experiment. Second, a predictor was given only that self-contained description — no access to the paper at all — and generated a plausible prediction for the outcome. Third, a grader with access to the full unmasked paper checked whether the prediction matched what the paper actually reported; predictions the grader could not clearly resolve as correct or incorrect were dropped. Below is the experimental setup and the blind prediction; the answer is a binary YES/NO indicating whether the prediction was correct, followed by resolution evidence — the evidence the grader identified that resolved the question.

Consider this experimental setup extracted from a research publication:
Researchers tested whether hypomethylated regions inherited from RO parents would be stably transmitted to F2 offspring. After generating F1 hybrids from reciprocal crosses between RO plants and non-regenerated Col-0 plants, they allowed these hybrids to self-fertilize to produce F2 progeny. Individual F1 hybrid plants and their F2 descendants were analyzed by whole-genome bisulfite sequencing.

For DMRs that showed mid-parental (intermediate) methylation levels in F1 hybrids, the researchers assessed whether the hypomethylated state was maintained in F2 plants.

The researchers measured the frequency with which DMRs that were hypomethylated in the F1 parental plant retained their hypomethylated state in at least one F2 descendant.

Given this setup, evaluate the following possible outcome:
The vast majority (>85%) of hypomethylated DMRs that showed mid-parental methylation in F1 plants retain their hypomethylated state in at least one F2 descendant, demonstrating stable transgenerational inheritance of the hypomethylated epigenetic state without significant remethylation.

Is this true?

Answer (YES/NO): NO